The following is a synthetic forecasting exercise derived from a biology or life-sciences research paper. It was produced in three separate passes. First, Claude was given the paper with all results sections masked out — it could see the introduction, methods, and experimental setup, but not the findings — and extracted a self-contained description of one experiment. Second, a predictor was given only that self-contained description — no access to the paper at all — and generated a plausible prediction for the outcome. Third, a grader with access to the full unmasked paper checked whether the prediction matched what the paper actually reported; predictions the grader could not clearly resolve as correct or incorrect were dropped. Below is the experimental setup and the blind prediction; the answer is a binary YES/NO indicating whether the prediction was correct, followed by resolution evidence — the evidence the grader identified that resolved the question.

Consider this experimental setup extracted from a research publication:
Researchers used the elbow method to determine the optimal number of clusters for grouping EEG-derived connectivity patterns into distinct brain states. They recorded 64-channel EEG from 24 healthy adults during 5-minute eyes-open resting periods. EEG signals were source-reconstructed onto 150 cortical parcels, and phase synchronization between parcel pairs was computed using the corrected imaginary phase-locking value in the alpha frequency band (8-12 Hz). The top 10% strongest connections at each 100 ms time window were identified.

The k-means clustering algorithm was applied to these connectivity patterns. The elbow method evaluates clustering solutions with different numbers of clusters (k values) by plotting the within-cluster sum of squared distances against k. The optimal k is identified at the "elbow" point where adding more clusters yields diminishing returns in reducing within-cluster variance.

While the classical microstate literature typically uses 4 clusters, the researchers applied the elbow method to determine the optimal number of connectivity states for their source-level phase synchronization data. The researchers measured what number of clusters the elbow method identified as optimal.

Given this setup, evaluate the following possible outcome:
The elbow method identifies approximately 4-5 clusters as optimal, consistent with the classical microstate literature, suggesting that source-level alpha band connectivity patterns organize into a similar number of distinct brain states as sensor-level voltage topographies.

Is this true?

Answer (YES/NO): NO